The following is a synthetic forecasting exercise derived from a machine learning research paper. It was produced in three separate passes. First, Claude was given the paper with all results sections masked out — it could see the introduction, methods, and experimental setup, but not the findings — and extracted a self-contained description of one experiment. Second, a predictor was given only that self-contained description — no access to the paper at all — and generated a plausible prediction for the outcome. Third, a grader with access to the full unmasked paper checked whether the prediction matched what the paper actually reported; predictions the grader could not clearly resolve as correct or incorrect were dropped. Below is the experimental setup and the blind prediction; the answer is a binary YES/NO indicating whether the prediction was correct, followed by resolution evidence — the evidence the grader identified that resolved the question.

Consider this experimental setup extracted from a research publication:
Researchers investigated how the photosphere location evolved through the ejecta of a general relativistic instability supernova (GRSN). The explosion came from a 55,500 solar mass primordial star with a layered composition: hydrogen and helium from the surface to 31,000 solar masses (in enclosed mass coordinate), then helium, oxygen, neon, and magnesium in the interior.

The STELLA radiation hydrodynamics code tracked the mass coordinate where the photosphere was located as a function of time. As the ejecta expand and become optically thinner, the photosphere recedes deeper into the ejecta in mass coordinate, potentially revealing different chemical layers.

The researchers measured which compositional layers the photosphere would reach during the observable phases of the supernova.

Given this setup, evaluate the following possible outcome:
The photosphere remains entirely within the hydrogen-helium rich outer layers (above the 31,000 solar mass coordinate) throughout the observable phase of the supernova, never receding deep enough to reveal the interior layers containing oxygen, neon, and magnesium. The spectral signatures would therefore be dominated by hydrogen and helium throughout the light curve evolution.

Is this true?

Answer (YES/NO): NO